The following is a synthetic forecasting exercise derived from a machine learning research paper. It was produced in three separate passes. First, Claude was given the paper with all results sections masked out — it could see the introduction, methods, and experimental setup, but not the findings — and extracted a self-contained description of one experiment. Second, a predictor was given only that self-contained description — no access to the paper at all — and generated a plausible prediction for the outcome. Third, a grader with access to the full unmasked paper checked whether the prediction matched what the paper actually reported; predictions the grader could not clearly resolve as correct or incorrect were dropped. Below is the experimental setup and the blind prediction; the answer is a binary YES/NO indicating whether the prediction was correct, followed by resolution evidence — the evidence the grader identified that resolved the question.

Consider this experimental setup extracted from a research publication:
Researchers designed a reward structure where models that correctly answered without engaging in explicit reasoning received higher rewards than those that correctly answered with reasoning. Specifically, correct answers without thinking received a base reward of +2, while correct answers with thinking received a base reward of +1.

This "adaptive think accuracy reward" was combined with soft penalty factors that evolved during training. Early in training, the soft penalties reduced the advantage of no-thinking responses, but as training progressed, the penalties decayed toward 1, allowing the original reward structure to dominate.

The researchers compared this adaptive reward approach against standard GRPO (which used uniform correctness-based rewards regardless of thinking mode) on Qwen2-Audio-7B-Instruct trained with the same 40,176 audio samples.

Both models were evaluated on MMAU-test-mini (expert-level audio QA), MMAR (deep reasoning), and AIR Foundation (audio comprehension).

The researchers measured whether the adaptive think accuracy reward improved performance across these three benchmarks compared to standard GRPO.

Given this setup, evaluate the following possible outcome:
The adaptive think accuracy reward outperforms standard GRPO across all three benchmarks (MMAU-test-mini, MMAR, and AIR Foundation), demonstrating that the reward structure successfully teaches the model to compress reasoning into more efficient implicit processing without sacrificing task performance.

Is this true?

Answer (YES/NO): YES